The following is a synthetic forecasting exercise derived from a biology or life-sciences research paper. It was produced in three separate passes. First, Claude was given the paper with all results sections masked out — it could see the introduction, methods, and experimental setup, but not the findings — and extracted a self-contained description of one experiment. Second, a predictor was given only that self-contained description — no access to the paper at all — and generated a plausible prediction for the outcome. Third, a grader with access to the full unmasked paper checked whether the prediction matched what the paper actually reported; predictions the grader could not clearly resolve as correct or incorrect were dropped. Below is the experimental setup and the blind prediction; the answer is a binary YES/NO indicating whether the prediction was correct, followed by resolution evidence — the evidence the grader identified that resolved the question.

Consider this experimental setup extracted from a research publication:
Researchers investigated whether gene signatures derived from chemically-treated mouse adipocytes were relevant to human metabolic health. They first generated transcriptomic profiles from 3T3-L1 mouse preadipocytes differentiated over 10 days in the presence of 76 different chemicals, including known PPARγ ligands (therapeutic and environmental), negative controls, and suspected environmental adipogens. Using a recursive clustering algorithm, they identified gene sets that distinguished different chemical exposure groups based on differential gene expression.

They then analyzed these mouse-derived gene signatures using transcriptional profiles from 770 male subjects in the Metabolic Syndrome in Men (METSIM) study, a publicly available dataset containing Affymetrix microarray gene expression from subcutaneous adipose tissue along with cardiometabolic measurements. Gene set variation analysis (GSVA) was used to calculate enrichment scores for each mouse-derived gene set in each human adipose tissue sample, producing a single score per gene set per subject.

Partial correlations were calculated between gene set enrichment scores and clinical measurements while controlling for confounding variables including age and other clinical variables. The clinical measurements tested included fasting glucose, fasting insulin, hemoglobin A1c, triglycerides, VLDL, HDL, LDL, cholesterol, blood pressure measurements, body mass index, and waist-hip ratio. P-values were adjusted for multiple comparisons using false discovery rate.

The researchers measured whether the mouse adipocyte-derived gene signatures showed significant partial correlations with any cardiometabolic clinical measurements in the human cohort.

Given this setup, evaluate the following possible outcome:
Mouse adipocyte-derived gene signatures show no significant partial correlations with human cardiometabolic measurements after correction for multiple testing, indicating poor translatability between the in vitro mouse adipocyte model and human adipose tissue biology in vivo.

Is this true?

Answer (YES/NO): NO